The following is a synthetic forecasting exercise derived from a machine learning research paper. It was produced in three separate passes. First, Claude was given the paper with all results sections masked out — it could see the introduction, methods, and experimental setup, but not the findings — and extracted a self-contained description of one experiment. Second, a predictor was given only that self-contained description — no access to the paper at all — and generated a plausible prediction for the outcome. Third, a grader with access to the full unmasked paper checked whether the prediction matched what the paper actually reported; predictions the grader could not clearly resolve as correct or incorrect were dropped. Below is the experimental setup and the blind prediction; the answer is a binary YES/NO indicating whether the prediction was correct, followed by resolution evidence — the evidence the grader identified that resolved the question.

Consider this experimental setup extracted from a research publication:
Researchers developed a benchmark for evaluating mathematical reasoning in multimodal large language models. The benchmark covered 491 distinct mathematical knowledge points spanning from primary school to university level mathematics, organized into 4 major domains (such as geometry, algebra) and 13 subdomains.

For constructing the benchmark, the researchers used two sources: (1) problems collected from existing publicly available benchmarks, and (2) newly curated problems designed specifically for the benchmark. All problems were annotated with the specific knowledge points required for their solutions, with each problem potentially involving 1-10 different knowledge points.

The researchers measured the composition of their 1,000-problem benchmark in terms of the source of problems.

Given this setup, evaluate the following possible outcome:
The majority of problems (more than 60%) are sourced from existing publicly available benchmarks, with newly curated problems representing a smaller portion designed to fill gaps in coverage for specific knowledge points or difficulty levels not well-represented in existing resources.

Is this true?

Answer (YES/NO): NO